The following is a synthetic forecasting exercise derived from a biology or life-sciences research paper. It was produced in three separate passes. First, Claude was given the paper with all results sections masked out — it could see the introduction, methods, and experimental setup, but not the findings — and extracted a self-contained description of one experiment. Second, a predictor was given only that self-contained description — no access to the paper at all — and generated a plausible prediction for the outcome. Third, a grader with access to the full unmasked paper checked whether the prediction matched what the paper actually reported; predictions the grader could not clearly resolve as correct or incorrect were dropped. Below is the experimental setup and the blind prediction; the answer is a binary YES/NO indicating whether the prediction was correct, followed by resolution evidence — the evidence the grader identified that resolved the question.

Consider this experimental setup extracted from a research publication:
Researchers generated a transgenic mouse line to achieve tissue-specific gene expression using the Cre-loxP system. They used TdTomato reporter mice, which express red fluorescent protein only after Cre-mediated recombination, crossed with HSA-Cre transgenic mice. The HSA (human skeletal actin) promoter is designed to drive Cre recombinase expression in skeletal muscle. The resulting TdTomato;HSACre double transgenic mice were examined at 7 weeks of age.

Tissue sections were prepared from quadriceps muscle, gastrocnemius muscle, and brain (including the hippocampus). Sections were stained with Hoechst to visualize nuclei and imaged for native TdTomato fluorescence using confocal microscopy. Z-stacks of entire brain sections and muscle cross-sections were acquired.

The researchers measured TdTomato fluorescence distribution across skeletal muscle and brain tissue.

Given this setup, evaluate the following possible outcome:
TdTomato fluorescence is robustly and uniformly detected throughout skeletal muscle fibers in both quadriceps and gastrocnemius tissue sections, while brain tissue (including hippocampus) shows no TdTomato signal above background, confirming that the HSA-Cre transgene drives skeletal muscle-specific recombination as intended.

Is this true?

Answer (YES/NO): YES